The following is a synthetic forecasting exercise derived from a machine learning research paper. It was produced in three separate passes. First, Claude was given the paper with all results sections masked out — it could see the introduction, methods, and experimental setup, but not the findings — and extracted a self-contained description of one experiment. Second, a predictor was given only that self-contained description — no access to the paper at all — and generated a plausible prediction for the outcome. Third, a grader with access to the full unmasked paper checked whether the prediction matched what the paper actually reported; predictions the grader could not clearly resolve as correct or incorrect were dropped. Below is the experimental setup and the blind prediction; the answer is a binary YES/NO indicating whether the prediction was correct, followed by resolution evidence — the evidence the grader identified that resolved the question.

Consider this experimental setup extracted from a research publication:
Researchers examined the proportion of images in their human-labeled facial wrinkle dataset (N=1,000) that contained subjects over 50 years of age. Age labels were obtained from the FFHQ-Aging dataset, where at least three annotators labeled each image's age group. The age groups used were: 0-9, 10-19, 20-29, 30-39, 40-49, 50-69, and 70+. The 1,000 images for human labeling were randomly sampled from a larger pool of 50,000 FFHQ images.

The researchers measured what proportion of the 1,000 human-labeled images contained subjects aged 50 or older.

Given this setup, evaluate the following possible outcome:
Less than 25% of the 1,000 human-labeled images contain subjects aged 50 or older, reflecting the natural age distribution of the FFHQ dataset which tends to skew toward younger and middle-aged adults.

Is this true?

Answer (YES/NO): YES